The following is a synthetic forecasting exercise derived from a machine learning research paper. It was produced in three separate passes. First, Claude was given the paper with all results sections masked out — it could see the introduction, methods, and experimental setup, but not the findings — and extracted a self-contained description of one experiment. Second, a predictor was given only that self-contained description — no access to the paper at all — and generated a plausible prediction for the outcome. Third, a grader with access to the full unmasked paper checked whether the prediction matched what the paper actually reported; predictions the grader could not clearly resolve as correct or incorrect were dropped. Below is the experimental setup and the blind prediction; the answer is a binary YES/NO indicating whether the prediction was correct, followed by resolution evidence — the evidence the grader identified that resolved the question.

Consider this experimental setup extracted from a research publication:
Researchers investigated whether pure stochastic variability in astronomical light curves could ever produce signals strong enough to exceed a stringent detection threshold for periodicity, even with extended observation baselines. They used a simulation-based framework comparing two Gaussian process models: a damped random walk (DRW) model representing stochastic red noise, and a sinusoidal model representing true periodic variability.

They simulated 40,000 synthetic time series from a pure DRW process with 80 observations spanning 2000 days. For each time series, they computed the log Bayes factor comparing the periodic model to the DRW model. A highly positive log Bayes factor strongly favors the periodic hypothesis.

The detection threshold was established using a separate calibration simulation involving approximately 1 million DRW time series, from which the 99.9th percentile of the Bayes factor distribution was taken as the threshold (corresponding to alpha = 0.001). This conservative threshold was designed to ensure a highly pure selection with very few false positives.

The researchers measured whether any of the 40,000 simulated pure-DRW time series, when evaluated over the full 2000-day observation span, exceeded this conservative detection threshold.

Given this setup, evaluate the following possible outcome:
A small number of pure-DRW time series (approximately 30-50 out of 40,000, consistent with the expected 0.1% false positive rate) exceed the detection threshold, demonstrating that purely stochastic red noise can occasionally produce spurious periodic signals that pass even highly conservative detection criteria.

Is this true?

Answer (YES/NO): NO